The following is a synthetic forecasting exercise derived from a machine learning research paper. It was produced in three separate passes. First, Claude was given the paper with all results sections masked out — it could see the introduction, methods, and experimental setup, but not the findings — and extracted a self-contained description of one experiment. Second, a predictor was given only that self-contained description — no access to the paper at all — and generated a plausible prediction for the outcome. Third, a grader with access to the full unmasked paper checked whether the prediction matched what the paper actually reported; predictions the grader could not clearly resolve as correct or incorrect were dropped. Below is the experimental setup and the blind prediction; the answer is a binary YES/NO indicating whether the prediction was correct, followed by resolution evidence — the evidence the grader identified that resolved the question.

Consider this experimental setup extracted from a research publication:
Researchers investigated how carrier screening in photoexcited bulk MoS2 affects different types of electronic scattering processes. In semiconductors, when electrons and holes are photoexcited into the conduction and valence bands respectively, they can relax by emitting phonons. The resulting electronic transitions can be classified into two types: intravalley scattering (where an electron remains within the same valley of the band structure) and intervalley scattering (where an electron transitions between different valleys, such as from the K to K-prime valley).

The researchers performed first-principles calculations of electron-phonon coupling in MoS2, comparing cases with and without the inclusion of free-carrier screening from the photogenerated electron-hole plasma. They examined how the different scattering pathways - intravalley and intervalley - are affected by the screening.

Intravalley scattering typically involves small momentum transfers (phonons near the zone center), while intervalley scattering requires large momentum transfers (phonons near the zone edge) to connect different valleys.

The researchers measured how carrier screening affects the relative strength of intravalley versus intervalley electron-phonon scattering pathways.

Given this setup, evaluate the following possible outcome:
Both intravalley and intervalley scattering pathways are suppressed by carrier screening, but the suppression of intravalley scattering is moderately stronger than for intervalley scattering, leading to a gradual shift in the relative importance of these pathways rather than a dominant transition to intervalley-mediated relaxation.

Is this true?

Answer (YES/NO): NO